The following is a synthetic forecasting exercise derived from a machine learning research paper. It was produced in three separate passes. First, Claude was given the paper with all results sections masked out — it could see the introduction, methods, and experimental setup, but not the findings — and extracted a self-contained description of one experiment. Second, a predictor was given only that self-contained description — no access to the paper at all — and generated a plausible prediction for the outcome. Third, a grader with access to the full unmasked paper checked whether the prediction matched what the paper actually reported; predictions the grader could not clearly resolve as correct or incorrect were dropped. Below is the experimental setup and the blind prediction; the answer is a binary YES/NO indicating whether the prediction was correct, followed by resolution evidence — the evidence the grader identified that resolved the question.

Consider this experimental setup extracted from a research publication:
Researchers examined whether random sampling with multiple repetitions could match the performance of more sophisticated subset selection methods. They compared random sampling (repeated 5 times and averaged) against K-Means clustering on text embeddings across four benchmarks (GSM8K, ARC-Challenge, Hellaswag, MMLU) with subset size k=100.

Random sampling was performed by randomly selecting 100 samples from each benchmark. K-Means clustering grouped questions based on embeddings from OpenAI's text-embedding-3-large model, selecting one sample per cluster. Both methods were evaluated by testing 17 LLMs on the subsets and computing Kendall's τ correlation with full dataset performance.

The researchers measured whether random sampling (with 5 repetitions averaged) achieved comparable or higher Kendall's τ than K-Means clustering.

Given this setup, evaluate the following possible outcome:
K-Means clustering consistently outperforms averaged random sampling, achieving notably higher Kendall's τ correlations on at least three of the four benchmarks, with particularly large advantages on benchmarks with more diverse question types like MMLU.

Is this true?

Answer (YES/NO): NO